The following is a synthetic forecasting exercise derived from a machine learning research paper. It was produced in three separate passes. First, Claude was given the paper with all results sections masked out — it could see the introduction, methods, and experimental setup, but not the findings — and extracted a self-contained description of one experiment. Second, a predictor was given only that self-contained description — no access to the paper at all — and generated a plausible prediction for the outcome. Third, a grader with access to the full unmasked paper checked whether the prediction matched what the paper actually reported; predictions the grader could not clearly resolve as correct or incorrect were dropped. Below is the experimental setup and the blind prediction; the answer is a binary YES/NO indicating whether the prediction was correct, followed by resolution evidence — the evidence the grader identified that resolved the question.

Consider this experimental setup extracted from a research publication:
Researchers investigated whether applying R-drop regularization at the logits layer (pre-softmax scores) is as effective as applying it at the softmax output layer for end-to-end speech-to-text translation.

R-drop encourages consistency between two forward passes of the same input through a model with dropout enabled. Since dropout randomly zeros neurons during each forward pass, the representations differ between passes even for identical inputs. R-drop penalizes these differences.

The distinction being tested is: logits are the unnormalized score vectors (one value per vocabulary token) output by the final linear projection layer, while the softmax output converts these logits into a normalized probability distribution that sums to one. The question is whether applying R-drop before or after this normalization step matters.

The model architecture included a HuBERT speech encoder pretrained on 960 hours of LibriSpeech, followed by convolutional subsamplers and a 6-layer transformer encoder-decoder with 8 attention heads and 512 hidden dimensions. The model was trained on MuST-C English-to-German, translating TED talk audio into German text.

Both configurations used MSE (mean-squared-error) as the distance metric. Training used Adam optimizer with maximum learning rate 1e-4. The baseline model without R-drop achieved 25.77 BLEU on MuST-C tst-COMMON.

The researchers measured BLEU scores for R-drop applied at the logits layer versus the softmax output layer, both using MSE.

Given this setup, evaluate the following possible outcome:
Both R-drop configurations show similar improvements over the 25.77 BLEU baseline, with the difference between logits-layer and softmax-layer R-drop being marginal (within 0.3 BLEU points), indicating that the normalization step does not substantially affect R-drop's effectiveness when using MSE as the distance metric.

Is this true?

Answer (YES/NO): NO